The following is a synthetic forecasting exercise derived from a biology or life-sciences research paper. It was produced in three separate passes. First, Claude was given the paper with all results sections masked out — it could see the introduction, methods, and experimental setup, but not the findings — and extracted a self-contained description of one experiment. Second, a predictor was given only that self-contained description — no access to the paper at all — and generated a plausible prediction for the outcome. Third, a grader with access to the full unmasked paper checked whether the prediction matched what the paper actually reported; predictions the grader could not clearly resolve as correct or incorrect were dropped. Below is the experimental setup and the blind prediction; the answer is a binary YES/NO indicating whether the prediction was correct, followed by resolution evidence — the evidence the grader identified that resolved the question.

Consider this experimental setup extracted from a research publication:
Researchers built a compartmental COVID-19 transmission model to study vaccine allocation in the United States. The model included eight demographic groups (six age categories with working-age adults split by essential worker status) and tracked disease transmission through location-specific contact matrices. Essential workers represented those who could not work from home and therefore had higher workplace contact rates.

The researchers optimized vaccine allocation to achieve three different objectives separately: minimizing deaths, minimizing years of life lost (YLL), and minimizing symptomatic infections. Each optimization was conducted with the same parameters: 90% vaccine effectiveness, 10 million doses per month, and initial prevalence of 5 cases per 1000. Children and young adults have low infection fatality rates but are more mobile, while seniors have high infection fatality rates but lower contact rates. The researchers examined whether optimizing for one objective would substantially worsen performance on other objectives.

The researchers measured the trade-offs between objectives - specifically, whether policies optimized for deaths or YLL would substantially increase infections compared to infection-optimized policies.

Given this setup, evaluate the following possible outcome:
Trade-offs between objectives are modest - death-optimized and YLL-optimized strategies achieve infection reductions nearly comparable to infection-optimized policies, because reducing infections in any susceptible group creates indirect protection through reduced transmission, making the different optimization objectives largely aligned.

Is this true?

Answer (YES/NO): NO